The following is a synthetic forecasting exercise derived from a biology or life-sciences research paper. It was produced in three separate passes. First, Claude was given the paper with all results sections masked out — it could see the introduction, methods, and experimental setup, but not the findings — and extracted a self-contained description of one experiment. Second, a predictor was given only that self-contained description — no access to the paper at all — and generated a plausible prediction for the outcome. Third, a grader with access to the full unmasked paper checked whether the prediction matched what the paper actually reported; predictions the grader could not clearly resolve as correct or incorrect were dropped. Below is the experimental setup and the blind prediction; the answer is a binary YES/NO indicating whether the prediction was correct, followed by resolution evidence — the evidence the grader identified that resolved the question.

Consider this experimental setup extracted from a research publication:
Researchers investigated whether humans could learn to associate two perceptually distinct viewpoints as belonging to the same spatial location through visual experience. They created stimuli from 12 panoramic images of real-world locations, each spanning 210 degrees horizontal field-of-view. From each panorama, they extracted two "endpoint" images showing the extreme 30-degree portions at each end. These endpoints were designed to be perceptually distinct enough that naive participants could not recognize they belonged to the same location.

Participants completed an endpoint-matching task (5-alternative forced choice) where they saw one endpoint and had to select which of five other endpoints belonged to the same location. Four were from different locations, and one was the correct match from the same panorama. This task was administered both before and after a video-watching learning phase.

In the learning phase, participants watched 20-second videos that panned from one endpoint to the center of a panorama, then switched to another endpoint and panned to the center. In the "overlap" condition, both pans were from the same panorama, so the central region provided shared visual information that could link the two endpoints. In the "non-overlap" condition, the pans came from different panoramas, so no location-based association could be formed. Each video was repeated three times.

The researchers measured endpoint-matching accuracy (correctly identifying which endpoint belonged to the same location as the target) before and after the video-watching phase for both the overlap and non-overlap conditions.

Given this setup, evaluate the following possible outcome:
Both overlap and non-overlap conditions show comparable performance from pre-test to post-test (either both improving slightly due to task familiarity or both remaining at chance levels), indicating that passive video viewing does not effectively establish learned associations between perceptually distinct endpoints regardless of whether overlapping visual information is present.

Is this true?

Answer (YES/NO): NO